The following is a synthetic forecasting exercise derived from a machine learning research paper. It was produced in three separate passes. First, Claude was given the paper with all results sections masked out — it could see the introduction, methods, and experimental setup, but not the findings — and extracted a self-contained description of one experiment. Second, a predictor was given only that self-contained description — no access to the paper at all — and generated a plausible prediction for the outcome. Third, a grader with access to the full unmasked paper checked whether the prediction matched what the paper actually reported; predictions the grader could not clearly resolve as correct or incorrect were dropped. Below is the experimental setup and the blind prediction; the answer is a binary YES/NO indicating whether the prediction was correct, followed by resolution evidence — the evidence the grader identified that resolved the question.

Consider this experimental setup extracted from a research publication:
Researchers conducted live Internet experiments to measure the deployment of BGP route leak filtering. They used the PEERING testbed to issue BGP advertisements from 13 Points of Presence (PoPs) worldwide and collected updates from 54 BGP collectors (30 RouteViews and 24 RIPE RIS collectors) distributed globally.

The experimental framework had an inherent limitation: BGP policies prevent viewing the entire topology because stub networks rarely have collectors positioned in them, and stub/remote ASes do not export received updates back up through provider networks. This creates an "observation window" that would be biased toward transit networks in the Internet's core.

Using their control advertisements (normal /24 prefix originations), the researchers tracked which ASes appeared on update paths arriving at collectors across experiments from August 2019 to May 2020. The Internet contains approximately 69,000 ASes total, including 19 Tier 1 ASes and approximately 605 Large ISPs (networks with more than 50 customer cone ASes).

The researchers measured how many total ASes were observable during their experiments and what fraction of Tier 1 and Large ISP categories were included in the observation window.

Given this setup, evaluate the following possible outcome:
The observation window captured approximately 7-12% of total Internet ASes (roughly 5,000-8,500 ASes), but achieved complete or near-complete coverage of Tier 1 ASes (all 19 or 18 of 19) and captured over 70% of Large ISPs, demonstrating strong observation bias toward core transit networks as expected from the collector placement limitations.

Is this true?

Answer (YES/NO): NO